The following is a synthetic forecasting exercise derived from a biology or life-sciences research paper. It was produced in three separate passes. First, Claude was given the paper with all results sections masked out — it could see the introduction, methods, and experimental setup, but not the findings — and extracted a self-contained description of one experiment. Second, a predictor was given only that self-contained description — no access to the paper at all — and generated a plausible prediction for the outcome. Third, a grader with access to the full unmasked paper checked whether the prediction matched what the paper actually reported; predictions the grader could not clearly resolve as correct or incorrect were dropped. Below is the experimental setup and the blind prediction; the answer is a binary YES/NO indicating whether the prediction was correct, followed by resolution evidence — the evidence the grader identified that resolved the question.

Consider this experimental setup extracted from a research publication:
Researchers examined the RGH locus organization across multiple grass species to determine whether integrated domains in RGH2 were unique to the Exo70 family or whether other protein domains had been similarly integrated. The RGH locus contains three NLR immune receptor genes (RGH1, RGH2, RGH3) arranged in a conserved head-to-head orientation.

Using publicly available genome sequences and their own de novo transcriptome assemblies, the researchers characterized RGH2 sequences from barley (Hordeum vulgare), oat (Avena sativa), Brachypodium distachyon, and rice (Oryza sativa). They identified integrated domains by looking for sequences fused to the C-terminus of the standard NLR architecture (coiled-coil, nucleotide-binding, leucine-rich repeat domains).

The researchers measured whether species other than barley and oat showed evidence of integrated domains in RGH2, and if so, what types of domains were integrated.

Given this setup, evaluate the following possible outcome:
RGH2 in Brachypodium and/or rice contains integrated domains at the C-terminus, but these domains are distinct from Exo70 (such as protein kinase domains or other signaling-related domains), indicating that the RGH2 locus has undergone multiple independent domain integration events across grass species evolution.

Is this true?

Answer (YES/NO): YES